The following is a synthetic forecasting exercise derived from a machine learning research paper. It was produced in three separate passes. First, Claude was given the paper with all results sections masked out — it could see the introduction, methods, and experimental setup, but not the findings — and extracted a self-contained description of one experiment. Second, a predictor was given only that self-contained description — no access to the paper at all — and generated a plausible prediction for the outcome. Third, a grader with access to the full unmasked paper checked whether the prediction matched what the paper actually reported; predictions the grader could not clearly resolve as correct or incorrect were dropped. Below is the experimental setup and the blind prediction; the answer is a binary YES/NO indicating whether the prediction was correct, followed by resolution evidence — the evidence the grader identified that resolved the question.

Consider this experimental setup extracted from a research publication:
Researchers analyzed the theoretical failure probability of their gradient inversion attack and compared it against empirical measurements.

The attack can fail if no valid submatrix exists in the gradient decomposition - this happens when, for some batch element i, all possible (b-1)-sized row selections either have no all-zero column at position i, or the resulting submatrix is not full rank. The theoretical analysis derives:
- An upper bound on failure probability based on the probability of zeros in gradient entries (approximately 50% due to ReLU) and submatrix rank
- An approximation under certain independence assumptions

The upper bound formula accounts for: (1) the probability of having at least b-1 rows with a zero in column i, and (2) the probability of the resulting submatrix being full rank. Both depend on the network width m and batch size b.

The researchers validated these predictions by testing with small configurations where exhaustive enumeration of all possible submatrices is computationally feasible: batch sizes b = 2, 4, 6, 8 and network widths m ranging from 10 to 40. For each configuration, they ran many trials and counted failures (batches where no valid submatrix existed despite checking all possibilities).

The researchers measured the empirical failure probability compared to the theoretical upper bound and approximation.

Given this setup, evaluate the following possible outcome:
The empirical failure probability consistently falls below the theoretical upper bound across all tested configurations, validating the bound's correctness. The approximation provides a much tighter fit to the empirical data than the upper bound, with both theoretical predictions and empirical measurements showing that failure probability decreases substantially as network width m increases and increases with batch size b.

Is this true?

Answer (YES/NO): YES